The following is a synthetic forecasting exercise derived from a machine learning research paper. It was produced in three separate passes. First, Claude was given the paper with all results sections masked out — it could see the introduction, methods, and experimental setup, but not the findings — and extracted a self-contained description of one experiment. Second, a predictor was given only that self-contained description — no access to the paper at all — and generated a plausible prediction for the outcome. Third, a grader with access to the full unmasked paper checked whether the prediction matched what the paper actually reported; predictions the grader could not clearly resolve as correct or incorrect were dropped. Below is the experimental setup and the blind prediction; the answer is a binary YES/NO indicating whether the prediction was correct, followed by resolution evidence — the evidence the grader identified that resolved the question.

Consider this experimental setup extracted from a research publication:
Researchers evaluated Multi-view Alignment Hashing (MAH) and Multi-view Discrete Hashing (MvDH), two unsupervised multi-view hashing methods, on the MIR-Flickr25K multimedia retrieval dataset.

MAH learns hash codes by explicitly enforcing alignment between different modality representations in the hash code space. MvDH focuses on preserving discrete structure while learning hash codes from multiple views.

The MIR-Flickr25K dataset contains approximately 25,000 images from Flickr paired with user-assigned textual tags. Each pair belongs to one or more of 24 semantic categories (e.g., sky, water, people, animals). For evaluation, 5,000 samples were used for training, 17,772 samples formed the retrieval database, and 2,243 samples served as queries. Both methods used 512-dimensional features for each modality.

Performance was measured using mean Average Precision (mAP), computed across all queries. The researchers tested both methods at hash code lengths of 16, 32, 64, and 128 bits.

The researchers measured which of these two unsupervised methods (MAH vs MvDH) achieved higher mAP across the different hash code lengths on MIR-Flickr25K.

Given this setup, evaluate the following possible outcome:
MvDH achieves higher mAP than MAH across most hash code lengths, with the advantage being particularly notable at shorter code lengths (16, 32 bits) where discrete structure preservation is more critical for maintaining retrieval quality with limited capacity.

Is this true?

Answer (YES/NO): NO